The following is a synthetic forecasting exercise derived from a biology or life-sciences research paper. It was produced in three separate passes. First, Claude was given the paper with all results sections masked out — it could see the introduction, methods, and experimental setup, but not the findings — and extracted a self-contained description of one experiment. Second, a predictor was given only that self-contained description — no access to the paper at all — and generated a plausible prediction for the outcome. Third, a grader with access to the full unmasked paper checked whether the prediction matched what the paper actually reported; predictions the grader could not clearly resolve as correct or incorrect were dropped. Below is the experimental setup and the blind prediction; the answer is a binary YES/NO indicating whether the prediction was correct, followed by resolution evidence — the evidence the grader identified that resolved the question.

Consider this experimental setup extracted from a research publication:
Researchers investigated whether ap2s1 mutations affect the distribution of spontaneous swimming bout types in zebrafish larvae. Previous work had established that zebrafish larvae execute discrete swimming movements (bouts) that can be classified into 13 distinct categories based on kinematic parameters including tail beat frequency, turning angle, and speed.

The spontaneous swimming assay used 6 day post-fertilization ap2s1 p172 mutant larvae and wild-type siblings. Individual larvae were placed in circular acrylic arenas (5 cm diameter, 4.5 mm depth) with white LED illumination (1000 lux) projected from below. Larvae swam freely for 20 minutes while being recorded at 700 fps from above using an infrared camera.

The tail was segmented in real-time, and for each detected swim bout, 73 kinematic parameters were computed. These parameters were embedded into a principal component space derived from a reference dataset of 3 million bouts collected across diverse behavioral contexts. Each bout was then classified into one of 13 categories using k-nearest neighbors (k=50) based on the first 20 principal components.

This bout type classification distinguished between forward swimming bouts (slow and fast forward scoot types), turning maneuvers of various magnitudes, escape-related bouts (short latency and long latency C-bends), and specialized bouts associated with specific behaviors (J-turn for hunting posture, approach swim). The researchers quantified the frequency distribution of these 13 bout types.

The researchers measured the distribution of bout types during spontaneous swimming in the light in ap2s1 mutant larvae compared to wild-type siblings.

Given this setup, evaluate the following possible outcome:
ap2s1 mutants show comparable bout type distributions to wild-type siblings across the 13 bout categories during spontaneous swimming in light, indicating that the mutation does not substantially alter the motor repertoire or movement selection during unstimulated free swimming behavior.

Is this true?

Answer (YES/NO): NO